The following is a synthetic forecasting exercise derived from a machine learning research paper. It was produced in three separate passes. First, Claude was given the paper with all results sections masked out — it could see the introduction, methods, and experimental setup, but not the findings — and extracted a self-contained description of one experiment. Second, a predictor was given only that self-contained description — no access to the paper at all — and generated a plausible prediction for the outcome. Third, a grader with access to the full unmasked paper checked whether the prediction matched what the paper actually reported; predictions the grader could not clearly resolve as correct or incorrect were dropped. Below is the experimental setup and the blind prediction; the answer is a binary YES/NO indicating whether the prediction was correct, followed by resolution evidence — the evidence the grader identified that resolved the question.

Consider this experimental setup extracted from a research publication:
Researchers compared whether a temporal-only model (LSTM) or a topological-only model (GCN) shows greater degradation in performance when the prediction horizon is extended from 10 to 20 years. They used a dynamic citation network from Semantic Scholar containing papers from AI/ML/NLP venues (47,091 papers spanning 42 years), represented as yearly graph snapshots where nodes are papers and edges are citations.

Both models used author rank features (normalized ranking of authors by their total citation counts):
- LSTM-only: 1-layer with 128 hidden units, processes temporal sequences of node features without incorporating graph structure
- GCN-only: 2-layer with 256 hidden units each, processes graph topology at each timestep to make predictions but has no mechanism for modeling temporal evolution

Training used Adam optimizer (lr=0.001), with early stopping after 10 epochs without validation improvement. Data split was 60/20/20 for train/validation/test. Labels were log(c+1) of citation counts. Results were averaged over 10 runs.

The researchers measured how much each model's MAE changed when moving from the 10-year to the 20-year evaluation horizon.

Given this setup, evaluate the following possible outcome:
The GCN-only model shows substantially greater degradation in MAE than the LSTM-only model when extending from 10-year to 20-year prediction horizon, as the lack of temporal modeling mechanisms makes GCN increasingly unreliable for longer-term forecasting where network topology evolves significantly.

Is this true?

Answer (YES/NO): YES